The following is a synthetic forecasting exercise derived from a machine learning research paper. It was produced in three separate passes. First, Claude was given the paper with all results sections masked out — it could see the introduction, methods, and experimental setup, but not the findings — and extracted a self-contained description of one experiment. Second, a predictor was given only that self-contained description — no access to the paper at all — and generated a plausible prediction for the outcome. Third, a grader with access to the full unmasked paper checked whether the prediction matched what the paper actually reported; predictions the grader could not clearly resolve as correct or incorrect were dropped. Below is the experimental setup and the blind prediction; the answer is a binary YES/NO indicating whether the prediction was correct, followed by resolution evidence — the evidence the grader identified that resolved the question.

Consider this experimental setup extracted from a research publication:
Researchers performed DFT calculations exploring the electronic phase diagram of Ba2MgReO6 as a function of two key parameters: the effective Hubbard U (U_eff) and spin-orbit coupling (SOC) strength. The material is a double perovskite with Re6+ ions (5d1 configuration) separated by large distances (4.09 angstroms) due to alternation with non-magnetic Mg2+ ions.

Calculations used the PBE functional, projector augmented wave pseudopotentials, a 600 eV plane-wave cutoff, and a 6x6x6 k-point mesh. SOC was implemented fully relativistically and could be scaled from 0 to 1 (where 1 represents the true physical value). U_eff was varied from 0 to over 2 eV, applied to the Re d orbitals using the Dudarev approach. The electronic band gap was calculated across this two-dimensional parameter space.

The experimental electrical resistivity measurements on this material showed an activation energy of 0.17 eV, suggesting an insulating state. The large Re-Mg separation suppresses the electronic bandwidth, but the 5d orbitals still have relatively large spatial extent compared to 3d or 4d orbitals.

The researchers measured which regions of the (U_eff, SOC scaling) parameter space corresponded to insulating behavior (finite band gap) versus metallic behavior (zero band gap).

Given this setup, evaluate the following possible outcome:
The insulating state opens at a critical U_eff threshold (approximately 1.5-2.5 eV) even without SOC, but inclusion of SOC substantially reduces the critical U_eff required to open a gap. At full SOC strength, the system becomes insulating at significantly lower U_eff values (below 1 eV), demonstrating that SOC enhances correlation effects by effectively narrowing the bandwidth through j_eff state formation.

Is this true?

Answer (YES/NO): NO